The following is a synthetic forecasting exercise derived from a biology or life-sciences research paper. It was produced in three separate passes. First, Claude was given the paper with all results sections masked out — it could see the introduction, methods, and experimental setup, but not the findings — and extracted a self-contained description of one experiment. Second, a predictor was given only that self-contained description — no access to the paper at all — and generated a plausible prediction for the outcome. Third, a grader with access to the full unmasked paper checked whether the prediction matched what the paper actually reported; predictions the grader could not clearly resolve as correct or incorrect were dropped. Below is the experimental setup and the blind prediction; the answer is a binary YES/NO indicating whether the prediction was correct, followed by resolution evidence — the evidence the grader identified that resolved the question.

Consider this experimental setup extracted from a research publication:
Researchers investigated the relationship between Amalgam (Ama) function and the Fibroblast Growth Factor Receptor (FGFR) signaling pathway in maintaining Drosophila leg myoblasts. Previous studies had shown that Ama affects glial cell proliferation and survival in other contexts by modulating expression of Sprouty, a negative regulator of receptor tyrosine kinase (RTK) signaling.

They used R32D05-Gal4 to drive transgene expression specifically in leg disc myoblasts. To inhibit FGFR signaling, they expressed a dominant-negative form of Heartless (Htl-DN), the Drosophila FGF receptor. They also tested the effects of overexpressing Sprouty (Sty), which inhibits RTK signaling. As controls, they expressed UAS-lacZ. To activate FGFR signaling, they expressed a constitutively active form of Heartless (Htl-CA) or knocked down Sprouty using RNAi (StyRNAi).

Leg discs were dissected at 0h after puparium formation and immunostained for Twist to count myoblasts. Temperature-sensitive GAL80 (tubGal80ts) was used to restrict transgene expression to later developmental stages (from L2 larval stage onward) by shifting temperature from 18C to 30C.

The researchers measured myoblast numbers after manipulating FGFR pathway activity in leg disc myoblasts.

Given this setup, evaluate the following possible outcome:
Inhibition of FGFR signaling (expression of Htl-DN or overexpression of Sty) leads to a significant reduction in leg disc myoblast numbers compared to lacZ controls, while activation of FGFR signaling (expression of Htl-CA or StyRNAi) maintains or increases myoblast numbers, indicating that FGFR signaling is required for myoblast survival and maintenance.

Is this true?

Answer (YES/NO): YES